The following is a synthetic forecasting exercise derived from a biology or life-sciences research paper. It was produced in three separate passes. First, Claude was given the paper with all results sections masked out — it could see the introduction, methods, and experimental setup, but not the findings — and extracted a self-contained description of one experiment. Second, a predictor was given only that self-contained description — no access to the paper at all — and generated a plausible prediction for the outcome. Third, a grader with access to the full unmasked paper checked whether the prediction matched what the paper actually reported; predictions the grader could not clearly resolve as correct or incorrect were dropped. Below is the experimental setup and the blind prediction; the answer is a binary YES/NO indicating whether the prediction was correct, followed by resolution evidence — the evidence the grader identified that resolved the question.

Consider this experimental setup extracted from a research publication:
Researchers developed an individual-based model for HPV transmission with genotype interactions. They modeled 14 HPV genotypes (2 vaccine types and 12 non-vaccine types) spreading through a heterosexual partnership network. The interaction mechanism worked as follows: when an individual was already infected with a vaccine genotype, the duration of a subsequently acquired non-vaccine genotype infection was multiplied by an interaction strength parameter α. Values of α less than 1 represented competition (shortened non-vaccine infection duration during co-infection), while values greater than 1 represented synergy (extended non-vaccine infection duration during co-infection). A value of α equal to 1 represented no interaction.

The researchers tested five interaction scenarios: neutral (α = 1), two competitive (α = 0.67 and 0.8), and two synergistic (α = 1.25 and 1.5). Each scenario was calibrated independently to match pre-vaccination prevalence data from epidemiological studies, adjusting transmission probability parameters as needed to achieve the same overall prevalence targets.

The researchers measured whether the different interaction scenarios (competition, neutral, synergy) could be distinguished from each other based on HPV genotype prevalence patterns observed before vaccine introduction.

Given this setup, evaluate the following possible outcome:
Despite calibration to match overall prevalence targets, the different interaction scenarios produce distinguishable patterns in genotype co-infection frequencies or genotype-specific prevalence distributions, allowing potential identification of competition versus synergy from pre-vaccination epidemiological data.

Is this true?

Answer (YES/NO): NO